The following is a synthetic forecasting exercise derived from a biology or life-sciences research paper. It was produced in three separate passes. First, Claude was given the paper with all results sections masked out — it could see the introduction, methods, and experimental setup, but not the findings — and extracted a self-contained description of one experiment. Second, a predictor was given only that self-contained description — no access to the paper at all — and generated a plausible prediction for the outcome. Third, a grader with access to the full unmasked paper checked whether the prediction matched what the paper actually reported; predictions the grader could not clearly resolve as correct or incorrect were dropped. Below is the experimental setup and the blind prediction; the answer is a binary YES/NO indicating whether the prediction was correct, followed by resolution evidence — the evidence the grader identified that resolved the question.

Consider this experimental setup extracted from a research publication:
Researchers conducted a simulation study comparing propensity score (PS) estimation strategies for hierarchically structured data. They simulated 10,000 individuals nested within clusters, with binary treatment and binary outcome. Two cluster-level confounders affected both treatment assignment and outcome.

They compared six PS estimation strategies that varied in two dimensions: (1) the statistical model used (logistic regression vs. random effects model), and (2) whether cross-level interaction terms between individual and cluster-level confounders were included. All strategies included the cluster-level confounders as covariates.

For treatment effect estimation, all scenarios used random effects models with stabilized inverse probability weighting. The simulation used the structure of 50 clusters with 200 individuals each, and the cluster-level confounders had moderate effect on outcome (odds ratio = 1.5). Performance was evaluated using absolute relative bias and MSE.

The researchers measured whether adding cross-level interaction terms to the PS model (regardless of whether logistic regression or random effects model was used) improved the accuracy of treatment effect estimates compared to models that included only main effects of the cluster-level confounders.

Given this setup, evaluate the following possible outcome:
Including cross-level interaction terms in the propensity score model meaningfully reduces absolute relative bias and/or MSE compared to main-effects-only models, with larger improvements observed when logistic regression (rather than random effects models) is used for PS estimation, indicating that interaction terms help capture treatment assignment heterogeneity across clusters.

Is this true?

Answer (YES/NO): NO